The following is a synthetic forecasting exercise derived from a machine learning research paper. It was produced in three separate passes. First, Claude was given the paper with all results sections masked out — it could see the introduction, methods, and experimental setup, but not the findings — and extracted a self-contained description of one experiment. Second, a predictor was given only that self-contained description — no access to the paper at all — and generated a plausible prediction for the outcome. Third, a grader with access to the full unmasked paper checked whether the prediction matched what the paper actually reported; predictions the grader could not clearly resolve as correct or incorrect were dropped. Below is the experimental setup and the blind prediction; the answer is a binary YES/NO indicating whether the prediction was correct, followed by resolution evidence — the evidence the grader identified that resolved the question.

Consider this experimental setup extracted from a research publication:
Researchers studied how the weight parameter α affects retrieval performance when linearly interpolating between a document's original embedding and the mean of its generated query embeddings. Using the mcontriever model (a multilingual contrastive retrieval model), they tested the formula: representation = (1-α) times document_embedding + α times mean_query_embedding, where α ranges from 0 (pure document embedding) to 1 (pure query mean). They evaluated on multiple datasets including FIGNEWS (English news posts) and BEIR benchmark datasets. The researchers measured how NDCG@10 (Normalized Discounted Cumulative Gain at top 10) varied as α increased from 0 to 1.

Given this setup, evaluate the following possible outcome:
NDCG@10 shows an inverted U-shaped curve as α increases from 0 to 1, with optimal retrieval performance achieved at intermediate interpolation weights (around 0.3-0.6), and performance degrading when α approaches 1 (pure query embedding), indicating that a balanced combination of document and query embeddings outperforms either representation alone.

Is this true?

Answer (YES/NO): YES